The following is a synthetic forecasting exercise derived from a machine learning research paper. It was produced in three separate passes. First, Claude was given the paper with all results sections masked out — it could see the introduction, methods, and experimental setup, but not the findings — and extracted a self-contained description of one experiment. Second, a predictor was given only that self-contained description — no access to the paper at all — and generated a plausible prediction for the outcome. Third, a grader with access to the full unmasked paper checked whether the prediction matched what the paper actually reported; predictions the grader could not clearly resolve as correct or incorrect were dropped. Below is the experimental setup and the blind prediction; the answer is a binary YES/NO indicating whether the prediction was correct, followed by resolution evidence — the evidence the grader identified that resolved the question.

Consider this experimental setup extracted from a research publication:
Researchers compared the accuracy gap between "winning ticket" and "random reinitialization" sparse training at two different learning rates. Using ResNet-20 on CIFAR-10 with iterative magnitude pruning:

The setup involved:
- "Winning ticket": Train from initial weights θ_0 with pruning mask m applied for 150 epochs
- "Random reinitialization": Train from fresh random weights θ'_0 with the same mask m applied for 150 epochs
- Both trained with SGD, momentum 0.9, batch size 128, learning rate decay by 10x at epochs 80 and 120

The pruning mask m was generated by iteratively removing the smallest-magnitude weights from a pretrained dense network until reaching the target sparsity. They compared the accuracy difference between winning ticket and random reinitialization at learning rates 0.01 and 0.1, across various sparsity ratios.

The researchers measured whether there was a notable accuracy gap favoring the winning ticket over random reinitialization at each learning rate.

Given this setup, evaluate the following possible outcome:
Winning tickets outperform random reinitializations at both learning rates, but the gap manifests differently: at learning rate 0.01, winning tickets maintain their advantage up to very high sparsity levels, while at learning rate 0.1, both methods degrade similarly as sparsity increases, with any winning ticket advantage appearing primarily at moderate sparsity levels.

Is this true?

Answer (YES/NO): NO